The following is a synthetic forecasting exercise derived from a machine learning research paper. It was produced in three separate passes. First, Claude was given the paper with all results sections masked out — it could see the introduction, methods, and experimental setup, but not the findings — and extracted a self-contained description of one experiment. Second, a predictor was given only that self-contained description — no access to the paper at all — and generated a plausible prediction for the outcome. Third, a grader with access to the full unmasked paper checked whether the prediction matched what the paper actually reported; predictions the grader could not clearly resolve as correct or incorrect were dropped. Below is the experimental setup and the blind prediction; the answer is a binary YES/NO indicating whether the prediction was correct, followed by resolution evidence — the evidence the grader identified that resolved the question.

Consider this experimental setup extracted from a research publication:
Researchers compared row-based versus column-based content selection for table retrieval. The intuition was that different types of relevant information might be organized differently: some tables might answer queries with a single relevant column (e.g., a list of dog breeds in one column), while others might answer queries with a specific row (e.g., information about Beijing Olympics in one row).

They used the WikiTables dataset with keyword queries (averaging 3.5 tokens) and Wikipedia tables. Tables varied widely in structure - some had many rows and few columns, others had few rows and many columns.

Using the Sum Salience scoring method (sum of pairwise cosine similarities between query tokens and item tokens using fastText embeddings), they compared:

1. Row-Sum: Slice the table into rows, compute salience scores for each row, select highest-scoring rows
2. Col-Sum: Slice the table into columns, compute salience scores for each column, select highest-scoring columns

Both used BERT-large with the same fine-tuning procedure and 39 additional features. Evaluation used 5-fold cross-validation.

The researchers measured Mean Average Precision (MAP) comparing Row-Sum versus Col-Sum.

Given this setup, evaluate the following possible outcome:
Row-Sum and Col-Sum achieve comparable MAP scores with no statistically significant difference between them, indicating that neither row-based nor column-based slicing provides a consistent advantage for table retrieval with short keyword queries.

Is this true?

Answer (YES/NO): NO